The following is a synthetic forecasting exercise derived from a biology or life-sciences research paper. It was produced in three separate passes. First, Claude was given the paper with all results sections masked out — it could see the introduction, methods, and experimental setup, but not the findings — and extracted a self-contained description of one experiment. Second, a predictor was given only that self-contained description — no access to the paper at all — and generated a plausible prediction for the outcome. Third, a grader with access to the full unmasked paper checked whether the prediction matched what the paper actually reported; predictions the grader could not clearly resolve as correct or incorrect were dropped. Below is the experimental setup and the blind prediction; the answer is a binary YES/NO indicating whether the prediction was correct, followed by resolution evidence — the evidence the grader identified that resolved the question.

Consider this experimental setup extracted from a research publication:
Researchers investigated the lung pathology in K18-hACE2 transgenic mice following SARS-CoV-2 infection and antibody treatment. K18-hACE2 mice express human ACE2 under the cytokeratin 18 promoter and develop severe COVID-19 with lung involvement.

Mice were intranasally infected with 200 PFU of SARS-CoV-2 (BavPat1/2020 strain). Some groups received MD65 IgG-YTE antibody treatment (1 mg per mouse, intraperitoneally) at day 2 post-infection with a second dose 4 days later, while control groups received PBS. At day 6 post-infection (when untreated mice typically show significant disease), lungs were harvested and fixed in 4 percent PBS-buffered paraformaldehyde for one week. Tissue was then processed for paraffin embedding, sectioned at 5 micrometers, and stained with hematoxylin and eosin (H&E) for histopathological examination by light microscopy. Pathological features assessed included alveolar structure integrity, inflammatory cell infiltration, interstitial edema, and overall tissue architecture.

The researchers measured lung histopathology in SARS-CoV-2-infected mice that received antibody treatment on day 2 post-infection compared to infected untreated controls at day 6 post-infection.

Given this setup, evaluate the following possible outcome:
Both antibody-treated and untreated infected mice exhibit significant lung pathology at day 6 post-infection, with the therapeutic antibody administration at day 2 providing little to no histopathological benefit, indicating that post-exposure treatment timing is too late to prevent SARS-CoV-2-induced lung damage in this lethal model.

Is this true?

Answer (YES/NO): NO